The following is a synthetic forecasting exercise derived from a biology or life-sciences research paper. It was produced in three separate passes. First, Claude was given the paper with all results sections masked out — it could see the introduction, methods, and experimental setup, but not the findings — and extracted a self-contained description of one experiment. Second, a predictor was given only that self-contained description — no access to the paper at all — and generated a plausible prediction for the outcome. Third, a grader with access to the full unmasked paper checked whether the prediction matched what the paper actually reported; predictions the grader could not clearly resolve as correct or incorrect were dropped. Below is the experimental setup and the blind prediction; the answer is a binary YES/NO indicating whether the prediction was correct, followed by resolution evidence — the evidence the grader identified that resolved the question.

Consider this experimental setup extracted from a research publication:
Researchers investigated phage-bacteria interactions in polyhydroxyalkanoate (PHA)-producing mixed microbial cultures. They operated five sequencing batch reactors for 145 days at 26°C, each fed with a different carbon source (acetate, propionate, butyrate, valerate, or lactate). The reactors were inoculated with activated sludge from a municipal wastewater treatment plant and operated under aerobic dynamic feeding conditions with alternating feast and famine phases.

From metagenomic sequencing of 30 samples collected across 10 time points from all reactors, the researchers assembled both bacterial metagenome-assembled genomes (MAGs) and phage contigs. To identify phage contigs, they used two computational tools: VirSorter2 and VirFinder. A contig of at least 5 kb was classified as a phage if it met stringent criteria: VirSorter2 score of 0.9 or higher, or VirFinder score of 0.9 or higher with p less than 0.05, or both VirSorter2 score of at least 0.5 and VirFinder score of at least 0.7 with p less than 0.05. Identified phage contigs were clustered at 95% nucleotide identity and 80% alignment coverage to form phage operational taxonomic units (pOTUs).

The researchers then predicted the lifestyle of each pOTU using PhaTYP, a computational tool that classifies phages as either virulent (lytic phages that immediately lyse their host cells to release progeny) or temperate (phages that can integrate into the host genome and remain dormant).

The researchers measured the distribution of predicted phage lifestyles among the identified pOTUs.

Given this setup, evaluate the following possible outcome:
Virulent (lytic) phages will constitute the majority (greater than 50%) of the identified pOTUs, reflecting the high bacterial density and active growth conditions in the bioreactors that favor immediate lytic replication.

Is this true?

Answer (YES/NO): NO